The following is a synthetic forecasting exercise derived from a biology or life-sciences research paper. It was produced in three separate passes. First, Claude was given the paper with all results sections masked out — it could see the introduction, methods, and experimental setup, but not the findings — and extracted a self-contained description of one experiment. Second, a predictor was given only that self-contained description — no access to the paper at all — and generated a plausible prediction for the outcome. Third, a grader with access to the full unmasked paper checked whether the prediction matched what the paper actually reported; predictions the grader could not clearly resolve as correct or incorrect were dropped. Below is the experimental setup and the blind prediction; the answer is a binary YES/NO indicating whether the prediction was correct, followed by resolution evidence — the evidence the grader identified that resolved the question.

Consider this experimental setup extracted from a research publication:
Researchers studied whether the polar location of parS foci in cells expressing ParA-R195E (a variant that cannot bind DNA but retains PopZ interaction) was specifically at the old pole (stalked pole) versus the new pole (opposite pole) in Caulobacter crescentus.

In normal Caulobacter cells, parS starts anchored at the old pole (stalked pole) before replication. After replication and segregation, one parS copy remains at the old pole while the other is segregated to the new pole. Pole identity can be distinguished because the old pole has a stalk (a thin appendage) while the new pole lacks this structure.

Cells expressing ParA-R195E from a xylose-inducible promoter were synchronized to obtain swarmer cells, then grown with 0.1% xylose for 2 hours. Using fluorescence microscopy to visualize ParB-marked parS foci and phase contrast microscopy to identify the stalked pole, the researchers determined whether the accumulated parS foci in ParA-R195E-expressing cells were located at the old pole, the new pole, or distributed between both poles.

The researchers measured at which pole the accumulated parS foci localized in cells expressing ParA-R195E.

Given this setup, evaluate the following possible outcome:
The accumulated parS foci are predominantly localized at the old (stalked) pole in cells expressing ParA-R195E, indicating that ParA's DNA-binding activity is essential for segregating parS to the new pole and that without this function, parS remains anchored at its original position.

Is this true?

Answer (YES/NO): YES